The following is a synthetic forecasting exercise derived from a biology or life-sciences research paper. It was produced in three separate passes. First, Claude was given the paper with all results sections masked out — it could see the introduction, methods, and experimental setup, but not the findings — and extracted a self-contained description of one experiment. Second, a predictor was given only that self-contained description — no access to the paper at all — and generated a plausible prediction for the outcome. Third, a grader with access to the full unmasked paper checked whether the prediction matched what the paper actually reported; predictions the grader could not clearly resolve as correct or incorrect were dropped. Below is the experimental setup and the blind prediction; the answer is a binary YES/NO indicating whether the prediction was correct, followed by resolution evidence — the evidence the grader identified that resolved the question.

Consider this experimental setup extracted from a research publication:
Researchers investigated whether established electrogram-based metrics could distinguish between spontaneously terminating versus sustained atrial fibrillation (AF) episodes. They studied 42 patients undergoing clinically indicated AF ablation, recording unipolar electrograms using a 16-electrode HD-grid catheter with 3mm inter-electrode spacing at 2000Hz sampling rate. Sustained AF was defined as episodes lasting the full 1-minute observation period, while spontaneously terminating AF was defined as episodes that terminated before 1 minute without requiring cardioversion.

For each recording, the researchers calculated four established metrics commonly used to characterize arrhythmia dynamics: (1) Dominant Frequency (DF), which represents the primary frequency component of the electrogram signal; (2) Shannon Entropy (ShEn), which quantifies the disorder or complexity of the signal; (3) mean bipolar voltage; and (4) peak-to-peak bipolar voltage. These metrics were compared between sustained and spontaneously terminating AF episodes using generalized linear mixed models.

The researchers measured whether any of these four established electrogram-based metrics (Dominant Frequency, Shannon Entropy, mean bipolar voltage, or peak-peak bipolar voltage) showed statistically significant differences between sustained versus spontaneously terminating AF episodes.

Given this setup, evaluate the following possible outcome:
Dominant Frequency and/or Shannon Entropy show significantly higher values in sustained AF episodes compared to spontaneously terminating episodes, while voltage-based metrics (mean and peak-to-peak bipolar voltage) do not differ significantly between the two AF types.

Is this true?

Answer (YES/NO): NO